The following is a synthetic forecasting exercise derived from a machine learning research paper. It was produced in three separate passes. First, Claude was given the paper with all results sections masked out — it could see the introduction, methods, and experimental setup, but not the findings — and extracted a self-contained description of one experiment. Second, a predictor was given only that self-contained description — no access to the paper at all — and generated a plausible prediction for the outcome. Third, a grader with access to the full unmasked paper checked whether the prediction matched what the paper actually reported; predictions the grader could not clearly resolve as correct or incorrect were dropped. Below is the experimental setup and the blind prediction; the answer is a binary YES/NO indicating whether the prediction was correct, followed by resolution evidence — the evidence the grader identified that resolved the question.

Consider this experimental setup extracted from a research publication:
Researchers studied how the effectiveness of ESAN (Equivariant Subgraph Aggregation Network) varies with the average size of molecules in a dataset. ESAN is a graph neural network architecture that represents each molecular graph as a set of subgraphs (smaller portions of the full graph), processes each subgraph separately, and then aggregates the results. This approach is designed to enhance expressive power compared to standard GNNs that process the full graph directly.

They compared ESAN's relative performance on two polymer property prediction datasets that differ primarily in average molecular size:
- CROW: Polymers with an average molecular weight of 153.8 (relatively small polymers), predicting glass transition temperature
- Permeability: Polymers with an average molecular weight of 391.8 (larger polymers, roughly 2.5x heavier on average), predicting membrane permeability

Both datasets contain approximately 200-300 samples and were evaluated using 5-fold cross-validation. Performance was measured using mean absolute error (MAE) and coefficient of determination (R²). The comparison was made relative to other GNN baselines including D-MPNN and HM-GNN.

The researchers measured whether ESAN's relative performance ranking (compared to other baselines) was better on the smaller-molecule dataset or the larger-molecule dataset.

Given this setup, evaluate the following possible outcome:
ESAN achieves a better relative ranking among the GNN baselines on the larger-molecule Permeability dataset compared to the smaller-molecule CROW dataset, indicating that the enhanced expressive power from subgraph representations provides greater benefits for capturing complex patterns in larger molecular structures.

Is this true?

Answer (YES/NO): YES